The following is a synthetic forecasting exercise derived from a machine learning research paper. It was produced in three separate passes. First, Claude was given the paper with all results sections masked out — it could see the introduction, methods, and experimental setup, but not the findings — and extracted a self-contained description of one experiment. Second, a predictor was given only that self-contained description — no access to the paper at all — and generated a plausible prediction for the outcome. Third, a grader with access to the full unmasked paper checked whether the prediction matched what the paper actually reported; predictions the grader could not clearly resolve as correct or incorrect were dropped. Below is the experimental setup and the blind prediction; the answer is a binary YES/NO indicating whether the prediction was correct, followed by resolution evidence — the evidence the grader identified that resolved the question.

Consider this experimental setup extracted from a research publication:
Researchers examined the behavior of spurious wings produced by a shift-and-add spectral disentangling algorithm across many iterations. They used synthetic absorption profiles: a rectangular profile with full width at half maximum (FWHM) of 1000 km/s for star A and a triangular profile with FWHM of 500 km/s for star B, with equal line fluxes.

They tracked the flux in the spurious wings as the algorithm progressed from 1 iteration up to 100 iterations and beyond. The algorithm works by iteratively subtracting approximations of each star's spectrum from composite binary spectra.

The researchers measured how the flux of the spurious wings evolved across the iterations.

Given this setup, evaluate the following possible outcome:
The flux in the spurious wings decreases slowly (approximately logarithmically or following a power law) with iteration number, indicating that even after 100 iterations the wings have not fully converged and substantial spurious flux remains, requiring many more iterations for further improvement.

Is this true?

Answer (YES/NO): NO